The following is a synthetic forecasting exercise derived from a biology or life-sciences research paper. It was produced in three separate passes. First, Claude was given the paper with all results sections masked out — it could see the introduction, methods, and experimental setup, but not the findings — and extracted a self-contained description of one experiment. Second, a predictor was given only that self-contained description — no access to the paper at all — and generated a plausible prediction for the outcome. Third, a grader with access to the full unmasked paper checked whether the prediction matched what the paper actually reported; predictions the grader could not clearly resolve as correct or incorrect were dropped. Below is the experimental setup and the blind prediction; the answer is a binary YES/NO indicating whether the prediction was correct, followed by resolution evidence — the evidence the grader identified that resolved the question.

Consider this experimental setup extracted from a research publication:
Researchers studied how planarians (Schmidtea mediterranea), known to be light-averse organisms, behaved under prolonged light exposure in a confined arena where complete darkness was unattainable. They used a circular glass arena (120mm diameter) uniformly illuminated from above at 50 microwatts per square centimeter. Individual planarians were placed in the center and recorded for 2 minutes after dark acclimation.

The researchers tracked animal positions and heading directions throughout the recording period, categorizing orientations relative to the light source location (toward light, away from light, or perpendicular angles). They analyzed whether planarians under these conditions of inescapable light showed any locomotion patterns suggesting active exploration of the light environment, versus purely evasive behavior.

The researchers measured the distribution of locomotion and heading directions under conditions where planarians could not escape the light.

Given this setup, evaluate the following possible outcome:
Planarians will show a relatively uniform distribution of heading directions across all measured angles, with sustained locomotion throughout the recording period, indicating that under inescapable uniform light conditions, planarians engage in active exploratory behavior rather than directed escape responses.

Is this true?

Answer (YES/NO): NO